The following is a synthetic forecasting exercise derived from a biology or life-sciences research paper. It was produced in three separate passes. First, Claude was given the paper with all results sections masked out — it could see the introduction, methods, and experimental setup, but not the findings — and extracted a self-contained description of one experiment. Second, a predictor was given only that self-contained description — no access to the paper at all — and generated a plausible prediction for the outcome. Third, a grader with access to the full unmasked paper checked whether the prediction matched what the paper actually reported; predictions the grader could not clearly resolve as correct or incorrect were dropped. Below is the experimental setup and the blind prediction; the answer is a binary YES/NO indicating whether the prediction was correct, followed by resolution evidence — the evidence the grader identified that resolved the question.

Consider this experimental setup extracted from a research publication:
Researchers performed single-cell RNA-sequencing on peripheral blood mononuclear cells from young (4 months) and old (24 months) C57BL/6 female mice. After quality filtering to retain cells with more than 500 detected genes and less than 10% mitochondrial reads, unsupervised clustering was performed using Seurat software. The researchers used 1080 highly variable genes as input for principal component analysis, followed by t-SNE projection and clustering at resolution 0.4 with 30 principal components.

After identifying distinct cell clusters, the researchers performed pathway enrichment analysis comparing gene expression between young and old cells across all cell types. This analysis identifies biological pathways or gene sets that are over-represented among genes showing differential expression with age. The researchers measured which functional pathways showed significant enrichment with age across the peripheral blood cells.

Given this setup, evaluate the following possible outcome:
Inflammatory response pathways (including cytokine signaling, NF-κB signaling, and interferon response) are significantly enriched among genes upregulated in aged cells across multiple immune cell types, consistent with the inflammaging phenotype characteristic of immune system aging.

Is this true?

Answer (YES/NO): NO